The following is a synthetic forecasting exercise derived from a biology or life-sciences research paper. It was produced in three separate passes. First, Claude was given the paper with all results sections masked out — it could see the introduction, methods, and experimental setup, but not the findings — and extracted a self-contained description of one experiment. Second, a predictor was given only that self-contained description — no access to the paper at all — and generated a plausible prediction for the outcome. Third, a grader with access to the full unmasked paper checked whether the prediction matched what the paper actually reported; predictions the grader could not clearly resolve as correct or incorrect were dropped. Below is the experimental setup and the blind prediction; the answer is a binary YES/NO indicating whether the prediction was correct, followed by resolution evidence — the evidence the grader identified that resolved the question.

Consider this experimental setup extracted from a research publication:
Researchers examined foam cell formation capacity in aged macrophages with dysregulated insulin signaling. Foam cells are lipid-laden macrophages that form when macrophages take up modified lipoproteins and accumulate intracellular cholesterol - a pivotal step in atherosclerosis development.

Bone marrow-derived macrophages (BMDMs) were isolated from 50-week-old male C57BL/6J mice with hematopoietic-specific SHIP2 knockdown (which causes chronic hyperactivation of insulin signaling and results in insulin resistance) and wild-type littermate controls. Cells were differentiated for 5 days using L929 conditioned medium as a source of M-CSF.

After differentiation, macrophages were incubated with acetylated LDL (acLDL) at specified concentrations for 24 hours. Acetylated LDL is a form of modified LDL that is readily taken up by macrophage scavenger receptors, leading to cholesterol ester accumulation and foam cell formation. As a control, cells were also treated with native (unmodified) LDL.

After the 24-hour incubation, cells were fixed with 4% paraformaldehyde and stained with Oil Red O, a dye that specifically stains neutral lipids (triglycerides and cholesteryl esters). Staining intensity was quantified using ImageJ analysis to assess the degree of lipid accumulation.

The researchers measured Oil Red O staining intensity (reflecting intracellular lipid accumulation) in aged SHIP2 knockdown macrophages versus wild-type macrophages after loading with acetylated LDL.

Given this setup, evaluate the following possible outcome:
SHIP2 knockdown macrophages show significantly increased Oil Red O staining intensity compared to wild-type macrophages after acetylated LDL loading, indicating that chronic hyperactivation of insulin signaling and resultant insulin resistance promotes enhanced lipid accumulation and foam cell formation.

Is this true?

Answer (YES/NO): NO